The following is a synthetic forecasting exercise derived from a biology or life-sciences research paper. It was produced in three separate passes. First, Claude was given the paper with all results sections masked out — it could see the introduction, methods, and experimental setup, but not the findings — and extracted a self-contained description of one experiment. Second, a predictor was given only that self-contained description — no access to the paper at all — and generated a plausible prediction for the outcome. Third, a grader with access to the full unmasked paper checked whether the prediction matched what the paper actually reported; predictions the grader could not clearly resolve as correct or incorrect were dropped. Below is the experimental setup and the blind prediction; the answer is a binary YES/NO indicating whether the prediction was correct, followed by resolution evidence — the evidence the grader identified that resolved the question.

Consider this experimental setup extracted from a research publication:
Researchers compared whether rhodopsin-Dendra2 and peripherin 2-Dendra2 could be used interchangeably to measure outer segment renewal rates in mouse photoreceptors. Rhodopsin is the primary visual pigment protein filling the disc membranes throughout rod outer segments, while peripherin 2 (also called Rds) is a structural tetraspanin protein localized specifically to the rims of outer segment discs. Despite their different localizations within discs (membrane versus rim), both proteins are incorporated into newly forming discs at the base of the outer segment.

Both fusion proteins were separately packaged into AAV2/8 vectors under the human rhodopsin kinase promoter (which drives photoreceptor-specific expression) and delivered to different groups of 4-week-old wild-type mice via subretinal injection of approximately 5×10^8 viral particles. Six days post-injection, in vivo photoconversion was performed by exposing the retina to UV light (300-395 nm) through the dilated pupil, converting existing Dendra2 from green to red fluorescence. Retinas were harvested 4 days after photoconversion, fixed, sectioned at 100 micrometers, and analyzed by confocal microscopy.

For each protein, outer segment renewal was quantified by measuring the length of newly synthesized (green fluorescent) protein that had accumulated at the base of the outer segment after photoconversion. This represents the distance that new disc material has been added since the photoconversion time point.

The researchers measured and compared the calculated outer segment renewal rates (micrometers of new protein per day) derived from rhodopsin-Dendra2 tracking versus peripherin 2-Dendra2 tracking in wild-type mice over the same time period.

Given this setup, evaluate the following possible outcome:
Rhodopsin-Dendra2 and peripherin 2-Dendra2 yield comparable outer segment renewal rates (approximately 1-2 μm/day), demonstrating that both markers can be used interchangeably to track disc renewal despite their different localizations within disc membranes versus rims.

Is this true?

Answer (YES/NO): NO